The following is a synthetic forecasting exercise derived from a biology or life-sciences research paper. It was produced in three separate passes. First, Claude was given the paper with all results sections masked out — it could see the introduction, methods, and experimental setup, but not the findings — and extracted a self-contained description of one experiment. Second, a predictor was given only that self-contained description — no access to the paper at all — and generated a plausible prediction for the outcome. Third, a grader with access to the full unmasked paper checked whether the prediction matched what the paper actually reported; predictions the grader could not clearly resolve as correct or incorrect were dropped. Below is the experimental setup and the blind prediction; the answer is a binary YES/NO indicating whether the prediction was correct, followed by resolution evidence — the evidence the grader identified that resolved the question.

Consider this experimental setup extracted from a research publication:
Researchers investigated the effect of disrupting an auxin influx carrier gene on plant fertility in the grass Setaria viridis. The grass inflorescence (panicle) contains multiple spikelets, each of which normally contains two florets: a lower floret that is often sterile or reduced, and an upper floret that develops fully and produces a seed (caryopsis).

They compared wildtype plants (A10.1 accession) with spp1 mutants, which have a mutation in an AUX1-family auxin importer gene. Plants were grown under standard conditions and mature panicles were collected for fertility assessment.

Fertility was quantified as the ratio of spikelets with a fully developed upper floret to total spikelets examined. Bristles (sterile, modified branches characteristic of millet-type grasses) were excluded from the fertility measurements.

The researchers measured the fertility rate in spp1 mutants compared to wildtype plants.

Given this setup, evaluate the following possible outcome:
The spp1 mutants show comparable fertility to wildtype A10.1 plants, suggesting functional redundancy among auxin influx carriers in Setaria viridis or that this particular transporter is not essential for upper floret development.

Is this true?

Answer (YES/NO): NO